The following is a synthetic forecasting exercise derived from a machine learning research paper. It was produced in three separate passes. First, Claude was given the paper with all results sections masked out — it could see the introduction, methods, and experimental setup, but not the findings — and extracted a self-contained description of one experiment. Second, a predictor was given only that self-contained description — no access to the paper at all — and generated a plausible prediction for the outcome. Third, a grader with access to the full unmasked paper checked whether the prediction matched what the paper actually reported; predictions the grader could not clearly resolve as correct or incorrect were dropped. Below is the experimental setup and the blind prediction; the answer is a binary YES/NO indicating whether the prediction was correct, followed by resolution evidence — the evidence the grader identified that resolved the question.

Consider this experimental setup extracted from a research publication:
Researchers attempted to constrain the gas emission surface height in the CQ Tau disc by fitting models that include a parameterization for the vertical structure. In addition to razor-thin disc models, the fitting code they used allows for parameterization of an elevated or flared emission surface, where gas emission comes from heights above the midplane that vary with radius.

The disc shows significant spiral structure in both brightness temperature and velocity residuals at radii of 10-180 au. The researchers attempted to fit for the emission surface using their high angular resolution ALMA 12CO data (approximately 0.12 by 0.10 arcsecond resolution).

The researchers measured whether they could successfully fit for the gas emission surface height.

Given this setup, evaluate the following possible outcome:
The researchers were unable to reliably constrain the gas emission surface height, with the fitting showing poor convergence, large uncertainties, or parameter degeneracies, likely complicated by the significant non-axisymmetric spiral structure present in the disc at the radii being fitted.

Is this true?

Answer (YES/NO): YES